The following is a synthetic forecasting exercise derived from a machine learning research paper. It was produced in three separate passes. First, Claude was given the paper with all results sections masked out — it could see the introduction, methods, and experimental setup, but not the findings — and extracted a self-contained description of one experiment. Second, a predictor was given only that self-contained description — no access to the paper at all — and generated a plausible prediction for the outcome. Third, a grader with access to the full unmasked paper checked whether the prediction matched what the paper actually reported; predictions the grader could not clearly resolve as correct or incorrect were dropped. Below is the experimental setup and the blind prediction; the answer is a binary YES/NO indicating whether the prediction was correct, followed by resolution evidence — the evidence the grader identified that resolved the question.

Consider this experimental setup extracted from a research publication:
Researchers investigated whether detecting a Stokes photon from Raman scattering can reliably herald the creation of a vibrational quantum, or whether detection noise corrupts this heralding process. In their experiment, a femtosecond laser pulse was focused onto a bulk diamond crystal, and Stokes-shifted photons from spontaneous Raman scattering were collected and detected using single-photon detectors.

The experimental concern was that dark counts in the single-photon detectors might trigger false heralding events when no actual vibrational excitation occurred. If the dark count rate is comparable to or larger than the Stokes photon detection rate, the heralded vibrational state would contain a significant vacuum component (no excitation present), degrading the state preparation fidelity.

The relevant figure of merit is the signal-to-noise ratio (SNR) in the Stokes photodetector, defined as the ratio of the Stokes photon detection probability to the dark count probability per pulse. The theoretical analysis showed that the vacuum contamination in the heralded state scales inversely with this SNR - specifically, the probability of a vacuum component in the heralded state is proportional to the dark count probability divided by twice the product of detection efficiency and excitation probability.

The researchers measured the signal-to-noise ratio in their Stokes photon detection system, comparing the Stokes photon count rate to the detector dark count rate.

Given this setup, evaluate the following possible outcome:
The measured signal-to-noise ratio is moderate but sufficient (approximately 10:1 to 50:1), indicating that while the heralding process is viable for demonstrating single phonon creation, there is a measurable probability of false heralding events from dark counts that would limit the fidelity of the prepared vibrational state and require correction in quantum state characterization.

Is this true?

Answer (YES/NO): NO